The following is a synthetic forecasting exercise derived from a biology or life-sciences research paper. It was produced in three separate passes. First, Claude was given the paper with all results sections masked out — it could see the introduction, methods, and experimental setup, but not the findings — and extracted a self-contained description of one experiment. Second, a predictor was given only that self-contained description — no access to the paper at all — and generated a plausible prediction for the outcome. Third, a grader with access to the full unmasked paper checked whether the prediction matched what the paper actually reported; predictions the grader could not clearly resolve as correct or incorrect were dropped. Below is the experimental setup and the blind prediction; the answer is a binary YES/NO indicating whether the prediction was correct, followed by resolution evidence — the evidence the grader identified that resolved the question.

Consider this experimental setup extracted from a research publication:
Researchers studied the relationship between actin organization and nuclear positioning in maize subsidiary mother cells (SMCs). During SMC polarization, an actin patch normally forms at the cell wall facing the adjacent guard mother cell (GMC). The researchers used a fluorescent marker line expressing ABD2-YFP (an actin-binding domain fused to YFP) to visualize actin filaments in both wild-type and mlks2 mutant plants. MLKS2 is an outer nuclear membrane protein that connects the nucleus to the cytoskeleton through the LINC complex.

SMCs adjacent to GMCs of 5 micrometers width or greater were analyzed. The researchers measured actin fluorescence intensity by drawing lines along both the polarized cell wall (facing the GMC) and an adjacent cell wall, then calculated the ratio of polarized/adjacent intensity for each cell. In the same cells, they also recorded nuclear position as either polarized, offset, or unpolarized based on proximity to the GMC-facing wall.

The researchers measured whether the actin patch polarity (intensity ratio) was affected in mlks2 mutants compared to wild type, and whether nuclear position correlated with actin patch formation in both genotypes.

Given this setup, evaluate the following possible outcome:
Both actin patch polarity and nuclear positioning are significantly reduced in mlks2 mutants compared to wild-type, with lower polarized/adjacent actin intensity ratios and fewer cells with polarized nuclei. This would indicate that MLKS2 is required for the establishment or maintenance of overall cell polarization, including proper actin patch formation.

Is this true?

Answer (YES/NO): NO